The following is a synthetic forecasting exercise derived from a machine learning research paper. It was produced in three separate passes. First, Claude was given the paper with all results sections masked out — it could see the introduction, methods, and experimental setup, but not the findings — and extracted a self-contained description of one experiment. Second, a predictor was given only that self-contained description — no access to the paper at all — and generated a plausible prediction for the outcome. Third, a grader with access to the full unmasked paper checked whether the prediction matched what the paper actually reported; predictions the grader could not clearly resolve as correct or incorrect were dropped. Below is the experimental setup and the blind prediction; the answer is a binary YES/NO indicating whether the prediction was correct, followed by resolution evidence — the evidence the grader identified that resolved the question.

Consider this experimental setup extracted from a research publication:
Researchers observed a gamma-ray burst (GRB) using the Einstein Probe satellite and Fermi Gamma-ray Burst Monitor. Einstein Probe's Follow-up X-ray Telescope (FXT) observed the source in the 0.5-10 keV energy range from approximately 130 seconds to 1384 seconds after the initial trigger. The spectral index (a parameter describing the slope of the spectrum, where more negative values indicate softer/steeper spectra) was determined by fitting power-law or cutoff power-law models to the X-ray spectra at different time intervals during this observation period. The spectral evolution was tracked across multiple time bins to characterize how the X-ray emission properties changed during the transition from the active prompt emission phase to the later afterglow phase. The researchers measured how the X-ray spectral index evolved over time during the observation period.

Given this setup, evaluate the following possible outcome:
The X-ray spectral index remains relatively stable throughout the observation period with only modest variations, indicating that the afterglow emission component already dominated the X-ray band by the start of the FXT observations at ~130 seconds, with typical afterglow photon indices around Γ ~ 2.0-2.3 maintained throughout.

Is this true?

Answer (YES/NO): NO